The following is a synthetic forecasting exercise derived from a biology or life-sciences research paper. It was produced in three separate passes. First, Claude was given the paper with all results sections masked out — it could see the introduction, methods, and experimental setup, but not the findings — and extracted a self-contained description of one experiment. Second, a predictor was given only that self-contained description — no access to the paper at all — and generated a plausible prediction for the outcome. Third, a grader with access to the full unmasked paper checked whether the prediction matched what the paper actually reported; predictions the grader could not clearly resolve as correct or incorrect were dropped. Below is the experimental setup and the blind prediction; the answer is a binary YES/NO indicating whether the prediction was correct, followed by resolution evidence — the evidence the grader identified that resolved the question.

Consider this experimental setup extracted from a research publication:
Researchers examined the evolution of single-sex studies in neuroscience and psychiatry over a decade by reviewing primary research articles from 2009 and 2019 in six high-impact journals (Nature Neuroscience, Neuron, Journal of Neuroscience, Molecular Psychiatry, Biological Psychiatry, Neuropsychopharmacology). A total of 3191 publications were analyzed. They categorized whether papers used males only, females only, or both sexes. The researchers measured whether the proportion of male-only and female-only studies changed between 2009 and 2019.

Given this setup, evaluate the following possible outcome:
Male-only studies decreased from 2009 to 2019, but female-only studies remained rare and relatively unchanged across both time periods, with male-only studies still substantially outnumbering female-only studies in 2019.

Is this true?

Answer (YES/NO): NO